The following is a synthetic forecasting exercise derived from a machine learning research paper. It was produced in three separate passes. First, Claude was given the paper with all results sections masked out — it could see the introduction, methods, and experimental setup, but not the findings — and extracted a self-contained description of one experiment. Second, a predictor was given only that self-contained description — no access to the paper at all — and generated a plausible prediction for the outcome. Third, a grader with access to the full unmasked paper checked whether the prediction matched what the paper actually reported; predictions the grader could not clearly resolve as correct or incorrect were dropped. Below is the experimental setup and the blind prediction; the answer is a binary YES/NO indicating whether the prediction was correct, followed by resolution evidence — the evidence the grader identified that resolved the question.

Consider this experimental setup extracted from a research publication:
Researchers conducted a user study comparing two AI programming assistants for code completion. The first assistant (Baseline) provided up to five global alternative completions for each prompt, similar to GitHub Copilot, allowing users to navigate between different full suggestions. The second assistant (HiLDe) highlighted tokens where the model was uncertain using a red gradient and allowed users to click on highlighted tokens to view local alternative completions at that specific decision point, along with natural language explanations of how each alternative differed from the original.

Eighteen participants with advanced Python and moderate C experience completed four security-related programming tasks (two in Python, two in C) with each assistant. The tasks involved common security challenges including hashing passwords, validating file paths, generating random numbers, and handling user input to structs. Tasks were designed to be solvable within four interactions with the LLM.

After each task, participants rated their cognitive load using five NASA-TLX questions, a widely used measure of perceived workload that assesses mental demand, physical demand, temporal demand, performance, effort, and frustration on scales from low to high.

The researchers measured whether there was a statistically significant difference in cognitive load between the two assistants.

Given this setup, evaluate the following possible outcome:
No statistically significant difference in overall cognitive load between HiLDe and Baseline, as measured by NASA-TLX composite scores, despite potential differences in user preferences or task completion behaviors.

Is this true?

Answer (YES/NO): YES